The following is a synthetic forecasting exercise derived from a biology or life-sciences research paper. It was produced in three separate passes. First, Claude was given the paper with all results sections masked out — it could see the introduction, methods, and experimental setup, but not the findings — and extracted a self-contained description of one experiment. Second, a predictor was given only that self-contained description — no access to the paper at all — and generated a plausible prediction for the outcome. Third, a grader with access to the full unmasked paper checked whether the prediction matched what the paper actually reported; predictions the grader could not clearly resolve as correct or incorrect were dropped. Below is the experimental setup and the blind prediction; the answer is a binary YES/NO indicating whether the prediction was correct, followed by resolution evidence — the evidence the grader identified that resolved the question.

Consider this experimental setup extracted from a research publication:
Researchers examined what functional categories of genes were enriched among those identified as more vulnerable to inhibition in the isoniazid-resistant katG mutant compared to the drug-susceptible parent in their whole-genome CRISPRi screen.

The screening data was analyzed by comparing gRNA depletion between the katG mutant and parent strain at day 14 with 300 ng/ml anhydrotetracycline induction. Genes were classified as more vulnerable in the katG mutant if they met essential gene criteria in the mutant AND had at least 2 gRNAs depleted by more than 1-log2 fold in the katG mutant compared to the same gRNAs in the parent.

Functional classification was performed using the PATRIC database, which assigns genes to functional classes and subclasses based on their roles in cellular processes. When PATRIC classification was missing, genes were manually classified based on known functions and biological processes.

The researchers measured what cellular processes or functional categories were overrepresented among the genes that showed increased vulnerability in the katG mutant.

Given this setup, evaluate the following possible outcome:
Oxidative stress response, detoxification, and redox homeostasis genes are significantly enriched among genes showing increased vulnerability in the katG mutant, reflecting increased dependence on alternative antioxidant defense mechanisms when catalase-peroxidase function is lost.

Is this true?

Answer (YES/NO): NO